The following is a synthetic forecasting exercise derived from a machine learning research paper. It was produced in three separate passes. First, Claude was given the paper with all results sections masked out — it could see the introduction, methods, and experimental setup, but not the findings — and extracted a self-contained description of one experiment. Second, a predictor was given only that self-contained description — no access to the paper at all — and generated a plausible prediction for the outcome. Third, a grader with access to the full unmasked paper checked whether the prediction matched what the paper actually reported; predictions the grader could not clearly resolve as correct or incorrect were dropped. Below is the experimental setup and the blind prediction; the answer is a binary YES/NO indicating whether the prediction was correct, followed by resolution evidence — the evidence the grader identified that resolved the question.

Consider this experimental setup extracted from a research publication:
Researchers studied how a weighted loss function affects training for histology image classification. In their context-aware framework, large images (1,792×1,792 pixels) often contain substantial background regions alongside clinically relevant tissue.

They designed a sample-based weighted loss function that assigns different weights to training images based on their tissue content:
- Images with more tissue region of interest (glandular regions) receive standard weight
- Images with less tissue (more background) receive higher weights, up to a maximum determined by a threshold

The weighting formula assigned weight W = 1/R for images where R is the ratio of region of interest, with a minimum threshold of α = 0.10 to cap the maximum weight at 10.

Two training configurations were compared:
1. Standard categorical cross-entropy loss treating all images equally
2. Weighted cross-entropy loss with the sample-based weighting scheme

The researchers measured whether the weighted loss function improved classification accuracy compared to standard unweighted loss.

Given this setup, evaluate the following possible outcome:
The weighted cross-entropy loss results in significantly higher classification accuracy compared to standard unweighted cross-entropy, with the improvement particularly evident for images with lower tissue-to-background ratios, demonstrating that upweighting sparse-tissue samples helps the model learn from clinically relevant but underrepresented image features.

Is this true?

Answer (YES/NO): NO